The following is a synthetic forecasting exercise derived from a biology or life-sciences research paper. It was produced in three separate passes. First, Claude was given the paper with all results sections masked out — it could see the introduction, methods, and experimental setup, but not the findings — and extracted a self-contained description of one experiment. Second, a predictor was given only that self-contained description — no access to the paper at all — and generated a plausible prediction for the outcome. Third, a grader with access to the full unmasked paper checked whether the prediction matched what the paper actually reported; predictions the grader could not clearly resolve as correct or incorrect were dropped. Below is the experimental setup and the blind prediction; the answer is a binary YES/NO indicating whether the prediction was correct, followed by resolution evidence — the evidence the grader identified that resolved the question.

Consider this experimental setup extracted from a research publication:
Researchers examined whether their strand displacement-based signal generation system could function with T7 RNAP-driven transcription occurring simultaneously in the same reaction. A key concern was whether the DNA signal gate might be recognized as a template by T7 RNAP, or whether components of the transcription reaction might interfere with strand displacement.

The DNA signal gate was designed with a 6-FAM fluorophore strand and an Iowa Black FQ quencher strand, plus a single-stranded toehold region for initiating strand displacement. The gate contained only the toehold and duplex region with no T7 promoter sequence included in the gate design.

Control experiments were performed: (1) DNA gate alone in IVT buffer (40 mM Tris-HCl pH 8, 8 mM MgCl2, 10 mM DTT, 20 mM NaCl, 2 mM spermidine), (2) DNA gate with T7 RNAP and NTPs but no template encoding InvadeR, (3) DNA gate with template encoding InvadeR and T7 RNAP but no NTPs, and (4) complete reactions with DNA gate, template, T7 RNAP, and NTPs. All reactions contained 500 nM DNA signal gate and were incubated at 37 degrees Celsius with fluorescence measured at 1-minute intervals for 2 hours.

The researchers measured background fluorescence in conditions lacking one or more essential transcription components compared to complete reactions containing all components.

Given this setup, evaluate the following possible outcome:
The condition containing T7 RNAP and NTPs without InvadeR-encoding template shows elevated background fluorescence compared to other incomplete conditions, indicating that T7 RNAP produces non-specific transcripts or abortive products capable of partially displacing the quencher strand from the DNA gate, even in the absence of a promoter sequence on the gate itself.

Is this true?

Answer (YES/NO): YES